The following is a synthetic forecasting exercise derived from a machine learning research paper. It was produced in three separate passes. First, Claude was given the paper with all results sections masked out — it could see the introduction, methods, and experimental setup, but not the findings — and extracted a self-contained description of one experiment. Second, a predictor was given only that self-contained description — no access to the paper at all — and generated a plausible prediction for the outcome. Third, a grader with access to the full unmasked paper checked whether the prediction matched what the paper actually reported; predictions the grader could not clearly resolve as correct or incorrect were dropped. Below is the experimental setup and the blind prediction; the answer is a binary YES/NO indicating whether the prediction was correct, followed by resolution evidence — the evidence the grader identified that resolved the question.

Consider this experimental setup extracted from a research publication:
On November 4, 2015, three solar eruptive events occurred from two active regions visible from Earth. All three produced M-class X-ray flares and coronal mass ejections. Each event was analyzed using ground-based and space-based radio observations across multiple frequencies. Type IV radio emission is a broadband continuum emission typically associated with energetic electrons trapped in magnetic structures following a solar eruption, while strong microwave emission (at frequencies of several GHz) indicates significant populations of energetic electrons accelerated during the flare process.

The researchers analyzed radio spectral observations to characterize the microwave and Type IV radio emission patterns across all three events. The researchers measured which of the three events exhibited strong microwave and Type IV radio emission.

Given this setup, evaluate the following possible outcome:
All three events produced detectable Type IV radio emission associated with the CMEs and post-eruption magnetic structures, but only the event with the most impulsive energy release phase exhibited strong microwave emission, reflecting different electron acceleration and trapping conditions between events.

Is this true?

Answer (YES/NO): NO